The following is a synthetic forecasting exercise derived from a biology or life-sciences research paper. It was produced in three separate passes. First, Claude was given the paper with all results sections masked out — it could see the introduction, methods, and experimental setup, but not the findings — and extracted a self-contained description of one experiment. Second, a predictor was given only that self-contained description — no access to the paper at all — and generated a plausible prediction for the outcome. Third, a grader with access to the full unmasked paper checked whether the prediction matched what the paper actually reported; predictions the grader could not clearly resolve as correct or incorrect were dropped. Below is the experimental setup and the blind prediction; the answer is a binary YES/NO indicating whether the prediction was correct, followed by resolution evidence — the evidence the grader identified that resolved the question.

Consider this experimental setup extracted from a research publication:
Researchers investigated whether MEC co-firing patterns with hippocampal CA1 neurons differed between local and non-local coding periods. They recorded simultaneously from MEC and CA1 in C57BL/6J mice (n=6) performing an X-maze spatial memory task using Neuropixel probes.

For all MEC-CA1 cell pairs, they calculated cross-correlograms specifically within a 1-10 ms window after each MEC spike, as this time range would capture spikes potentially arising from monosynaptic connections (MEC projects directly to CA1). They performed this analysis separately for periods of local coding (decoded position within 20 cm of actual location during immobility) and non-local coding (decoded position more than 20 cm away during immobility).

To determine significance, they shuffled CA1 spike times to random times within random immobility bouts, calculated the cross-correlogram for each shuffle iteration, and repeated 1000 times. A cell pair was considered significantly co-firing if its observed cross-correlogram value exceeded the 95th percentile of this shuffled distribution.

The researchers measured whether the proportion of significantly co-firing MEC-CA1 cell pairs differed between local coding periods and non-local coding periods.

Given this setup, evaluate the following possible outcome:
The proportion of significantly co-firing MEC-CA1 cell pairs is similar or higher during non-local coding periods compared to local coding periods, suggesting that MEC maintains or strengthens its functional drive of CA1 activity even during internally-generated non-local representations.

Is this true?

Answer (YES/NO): NO